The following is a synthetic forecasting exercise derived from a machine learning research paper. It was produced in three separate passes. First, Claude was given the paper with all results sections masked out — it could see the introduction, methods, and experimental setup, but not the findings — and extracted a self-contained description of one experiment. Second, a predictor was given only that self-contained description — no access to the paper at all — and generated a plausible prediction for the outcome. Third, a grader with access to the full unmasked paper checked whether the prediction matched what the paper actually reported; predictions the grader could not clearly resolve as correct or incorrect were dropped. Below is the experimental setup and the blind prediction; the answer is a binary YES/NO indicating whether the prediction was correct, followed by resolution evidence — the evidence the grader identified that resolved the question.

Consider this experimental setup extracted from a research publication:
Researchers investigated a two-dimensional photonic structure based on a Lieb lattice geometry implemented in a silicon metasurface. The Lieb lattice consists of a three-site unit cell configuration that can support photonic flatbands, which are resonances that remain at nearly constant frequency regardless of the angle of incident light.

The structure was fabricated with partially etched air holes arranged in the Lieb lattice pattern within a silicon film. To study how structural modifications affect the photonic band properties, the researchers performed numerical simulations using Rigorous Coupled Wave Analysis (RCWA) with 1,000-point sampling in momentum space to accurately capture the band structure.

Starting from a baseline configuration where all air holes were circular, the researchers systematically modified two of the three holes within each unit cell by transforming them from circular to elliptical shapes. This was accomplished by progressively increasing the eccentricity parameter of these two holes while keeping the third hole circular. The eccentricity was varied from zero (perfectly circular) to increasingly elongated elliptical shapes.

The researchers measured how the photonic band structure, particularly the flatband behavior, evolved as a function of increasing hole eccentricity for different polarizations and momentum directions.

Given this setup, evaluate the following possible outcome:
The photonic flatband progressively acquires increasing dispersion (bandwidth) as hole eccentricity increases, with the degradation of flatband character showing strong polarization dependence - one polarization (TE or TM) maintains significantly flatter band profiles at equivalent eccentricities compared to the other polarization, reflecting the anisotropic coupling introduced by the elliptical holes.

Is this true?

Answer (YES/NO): NO